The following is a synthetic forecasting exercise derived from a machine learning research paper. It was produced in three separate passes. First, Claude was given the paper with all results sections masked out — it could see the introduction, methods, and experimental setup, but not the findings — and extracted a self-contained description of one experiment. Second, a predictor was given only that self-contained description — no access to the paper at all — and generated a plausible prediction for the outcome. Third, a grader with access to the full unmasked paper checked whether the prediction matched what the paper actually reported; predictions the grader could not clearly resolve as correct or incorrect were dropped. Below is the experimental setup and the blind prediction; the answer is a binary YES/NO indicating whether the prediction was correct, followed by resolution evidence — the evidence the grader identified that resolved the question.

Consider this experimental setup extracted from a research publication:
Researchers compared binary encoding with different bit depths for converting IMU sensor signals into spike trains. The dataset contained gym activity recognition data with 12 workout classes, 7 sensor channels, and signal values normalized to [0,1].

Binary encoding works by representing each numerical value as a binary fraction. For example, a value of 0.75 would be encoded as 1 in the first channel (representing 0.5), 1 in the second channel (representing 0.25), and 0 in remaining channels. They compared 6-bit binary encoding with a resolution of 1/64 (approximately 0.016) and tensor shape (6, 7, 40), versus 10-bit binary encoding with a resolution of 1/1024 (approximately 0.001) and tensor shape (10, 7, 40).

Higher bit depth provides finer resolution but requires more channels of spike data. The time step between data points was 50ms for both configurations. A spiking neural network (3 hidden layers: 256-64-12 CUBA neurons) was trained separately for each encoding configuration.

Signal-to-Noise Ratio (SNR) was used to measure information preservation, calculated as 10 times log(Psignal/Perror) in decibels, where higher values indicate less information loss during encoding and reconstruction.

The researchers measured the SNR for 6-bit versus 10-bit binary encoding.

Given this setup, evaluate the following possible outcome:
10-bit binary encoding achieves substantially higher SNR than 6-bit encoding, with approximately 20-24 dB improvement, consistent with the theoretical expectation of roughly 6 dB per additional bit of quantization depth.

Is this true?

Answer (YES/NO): NO